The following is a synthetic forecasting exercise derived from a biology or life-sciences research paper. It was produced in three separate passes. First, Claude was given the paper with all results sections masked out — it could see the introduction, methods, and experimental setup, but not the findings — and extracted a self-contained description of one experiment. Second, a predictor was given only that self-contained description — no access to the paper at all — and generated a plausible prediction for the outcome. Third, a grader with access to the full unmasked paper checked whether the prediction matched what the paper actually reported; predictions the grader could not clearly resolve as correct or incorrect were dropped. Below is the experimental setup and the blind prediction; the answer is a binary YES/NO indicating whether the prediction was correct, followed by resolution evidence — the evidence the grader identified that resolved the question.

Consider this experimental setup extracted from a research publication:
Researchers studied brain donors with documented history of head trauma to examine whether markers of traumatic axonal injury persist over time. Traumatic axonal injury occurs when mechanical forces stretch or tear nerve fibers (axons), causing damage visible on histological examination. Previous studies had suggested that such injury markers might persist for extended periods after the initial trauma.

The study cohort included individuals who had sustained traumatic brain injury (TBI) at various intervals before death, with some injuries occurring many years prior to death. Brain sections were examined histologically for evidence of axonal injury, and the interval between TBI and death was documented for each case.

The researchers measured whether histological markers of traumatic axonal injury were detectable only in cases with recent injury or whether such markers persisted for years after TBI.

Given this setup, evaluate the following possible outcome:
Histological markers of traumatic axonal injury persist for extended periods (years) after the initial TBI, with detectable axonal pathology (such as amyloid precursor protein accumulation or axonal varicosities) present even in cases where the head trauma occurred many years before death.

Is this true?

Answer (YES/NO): NO